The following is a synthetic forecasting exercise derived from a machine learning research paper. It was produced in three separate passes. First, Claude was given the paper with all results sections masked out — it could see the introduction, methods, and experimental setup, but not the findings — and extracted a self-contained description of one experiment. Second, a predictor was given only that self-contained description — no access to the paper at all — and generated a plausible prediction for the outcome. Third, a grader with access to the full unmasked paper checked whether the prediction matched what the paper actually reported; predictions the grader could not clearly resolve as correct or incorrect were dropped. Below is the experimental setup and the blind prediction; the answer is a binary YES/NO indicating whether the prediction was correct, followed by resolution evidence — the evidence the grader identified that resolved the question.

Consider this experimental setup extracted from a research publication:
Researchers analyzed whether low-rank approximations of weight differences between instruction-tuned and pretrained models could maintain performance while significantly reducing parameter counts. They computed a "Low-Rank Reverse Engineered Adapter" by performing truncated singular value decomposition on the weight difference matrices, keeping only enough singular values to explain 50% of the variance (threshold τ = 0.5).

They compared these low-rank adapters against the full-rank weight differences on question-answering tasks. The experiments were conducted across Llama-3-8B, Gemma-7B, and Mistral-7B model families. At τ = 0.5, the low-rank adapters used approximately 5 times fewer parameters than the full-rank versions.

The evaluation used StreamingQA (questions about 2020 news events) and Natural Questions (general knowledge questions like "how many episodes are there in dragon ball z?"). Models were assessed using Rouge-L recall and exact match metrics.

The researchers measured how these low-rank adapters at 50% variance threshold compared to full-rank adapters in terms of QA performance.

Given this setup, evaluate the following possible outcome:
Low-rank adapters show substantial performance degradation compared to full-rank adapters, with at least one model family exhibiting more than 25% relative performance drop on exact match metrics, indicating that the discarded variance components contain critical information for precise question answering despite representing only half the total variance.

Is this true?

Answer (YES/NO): NO